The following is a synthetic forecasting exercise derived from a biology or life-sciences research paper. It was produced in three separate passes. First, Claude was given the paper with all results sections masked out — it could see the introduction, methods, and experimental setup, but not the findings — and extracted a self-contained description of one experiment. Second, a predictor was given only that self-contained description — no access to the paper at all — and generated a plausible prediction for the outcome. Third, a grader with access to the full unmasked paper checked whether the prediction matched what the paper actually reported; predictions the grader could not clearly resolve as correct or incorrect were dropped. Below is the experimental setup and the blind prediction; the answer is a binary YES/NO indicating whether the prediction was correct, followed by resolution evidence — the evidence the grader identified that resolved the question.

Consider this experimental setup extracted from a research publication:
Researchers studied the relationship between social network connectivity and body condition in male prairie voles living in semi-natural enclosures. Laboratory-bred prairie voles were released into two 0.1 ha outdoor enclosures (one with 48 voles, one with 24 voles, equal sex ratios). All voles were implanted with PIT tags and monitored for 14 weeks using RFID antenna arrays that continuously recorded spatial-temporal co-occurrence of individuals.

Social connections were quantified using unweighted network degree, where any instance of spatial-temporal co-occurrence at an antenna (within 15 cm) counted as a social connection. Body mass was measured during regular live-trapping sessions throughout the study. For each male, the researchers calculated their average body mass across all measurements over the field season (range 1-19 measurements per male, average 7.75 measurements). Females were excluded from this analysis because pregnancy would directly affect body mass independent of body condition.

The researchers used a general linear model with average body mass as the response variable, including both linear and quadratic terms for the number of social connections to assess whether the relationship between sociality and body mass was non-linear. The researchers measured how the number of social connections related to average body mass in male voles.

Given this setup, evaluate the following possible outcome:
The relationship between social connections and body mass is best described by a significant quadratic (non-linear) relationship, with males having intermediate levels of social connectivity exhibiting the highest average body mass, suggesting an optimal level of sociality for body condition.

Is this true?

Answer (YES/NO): YES